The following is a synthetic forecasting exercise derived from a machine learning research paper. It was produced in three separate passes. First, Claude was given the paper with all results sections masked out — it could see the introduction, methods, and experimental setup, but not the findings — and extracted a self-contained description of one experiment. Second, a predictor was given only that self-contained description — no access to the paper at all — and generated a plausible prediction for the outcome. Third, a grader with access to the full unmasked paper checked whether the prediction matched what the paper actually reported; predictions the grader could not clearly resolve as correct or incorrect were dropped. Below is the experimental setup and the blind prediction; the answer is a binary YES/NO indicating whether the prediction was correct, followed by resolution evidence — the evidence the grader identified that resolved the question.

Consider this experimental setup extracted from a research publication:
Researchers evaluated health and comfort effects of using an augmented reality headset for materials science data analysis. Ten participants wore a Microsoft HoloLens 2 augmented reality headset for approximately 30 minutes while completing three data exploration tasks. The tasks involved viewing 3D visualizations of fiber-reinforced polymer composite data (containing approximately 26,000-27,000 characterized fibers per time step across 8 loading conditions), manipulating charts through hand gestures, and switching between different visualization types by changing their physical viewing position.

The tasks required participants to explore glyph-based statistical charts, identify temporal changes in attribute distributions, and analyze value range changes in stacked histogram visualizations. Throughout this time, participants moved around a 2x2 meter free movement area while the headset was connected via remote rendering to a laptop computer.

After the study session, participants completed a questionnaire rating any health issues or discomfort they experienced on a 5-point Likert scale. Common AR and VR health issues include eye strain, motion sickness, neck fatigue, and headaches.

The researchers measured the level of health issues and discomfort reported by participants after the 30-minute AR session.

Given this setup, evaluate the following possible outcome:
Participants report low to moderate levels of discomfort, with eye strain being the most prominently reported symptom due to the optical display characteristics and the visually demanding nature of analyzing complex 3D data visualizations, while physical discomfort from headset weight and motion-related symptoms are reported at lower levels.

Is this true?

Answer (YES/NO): NO